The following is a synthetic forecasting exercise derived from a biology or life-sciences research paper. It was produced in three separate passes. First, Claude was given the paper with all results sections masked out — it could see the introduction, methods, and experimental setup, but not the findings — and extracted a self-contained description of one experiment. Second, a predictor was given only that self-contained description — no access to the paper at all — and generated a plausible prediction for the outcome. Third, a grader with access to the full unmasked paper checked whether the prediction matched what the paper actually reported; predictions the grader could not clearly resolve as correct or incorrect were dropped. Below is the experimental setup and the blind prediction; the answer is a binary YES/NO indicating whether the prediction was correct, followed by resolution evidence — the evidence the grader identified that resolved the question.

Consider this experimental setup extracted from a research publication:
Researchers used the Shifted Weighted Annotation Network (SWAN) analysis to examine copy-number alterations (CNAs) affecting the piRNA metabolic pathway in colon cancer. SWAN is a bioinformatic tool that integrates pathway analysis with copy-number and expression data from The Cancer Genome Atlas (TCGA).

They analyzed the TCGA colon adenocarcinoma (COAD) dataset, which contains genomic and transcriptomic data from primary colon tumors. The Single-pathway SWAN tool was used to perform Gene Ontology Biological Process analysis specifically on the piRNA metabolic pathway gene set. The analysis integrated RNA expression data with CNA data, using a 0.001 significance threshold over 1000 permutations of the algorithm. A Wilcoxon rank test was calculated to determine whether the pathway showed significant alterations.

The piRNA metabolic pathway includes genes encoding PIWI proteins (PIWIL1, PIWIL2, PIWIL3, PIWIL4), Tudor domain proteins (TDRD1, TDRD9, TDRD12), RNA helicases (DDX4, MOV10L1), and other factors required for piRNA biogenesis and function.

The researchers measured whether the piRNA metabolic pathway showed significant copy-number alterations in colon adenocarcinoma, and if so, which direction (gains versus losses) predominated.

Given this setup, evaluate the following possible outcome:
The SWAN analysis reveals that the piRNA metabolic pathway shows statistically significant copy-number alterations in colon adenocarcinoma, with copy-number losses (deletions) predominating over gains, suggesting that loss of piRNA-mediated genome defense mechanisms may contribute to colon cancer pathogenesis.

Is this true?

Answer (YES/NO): YES